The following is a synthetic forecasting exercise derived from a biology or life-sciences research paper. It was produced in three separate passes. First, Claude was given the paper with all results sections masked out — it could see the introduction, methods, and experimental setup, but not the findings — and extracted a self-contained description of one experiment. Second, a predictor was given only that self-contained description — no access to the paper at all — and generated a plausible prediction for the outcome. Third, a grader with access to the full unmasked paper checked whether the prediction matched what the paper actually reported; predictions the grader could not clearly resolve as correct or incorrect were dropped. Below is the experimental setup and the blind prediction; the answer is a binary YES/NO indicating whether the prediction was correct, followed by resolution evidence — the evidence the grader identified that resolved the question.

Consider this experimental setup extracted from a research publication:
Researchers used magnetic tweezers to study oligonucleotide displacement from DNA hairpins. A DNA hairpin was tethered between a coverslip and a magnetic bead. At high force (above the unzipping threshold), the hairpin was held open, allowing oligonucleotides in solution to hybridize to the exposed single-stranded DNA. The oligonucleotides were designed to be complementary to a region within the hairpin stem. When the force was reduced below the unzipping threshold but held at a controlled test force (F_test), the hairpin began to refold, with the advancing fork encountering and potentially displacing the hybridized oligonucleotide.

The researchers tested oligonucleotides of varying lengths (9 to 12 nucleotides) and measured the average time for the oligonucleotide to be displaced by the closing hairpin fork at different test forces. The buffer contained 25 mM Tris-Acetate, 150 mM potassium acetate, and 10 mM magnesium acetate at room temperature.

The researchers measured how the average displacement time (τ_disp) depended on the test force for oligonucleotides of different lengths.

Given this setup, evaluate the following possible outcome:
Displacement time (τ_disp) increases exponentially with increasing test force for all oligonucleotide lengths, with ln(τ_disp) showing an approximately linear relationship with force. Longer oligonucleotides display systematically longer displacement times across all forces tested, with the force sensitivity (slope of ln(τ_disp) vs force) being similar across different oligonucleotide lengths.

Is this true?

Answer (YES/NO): NO